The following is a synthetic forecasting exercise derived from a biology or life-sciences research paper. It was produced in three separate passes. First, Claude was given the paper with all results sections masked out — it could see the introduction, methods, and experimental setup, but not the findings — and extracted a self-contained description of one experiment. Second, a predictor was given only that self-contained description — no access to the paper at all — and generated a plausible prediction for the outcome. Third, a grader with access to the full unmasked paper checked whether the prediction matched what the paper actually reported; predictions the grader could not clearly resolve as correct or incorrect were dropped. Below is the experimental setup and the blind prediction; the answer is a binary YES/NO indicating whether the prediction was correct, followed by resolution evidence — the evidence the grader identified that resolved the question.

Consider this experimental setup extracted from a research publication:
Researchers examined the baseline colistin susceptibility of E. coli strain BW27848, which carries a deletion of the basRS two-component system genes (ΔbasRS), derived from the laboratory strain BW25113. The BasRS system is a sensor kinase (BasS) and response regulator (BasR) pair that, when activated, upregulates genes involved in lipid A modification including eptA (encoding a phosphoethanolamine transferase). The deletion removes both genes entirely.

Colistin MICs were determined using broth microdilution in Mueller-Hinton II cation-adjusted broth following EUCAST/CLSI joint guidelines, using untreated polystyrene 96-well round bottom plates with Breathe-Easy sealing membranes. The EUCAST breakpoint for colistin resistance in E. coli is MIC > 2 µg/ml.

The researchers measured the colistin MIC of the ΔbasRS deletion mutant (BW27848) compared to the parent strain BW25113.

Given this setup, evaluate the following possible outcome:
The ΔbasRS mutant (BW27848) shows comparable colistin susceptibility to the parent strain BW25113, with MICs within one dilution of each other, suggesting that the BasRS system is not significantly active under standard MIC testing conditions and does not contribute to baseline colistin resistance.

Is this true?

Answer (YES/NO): YES